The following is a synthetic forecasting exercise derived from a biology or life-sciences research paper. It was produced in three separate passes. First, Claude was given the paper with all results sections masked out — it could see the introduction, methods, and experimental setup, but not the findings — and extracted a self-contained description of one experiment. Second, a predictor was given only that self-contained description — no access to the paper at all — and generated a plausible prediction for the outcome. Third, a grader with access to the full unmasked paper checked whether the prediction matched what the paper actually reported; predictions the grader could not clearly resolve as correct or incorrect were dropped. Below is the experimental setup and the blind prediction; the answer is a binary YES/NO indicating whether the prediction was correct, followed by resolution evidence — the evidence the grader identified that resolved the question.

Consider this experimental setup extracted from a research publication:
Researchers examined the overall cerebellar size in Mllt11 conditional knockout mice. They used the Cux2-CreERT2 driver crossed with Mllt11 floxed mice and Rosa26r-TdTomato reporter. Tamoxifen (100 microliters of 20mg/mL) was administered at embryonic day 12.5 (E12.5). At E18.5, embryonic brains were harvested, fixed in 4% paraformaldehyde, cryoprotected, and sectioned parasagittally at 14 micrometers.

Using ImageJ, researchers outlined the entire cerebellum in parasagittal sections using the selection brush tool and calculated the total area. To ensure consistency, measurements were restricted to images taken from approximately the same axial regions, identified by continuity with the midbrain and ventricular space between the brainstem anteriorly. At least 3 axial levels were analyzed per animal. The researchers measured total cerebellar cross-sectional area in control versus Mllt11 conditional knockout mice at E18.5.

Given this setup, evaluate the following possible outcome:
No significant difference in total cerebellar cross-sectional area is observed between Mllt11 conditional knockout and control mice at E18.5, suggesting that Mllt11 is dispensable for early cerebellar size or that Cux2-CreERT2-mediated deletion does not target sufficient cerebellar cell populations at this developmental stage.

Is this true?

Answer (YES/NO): NO